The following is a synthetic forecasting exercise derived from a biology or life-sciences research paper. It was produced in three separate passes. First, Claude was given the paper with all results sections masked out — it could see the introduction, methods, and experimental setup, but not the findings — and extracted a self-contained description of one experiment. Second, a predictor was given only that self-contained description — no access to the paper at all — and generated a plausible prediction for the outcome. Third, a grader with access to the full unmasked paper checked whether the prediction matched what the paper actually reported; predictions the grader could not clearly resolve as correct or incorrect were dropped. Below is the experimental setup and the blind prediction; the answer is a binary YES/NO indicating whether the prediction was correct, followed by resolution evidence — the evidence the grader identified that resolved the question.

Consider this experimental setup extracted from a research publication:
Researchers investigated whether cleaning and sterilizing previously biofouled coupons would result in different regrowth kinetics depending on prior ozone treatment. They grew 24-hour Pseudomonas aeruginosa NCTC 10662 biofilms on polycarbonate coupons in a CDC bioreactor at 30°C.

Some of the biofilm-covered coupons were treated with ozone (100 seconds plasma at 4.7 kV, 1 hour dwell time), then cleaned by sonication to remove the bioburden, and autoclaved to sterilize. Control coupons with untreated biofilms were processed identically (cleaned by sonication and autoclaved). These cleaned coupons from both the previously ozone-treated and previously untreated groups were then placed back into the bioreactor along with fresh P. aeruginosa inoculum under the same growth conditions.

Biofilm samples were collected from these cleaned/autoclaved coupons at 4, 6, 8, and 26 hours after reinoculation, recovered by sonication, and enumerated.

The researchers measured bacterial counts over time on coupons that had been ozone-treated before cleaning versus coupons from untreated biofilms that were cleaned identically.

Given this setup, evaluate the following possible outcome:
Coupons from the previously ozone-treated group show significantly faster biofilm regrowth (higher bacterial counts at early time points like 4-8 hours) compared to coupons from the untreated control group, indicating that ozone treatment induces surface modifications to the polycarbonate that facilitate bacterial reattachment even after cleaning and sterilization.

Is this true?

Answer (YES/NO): NO